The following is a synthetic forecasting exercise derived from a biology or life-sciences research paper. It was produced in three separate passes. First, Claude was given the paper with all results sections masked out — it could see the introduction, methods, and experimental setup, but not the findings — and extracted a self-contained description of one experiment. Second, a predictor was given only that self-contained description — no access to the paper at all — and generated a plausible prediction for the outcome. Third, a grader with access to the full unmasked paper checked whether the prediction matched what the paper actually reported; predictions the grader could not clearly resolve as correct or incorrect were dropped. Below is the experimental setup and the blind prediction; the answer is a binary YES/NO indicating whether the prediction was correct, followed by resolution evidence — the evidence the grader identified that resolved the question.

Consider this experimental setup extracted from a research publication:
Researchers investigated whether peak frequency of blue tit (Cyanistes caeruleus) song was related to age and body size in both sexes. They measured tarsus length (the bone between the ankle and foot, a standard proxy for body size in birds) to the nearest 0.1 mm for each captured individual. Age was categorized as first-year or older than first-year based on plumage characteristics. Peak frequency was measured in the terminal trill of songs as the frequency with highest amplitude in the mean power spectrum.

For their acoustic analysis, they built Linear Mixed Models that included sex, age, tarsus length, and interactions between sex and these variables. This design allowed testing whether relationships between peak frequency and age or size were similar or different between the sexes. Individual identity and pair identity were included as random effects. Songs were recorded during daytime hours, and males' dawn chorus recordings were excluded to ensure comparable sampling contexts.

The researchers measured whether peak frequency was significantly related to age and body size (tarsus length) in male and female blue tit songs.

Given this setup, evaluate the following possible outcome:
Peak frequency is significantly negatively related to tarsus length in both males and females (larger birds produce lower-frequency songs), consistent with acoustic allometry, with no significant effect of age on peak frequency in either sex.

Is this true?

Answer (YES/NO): NO